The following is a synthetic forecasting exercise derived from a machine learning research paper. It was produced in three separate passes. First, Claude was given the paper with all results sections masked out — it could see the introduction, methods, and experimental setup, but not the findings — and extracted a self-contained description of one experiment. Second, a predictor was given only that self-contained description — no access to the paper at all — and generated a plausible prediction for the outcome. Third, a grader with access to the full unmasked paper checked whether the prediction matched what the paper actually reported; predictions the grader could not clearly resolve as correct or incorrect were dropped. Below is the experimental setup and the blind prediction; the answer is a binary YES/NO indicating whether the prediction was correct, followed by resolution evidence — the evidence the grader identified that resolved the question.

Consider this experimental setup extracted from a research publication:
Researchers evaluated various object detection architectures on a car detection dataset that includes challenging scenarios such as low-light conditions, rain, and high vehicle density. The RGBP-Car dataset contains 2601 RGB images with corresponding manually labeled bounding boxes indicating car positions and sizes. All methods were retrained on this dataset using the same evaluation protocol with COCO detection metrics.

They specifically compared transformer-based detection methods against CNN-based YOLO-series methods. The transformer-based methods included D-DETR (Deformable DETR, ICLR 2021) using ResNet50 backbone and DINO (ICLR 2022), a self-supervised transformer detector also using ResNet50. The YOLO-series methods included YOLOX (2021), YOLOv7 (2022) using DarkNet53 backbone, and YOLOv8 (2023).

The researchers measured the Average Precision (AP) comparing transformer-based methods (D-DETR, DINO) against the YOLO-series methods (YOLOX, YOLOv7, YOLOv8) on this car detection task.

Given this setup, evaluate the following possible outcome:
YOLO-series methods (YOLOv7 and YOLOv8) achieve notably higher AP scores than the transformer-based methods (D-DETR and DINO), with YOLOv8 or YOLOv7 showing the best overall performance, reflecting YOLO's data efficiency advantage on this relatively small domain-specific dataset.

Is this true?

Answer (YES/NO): YES